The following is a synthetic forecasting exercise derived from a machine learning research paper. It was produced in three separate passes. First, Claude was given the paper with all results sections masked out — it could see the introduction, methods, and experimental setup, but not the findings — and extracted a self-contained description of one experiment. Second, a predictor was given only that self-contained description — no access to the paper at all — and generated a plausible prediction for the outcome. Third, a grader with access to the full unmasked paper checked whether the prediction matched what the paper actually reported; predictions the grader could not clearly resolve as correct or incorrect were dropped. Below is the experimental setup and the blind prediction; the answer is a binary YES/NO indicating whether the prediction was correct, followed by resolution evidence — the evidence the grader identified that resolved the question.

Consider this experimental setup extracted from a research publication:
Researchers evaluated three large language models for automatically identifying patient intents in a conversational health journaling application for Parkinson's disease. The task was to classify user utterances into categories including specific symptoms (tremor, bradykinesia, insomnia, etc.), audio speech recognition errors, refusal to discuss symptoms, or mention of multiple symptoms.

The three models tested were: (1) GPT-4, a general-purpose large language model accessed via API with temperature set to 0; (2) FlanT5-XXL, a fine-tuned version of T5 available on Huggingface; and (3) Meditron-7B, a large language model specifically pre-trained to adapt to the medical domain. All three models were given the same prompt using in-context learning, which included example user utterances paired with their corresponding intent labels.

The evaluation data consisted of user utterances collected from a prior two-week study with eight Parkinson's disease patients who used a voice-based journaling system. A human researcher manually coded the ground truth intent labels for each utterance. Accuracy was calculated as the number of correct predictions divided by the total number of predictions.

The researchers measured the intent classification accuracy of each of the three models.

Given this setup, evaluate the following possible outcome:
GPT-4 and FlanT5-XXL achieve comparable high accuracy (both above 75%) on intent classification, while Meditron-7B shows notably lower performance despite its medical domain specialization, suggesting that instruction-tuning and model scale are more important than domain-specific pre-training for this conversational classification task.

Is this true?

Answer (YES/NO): NO